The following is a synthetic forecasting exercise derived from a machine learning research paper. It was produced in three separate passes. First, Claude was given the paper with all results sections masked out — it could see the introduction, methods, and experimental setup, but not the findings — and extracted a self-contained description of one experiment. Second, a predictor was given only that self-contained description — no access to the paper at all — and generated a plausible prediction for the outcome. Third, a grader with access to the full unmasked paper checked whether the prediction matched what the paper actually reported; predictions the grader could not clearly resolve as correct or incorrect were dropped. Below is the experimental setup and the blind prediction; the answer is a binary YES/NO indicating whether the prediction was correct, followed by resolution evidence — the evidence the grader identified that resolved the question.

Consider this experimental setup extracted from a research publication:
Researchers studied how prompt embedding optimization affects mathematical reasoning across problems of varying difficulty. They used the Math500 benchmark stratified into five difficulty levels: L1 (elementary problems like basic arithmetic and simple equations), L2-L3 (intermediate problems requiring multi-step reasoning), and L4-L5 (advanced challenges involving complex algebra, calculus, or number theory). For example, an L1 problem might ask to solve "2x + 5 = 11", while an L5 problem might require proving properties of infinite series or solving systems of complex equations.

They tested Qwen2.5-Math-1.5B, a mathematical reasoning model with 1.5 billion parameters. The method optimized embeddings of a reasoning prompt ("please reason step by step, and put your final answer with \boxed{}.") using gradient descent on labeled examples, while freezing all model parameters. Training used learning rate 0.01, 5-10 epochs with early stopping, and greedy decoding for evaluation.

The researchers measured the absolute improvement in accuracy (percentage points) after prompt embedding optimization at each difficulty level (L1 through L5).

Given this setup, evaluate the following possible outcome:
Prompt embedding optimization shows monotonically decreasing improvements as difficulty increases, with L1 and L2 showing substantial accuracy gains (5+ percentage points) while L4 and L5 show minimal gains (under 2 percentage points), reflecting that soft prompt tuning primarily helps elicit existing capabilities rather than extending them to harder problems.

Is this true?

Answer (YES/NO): NO